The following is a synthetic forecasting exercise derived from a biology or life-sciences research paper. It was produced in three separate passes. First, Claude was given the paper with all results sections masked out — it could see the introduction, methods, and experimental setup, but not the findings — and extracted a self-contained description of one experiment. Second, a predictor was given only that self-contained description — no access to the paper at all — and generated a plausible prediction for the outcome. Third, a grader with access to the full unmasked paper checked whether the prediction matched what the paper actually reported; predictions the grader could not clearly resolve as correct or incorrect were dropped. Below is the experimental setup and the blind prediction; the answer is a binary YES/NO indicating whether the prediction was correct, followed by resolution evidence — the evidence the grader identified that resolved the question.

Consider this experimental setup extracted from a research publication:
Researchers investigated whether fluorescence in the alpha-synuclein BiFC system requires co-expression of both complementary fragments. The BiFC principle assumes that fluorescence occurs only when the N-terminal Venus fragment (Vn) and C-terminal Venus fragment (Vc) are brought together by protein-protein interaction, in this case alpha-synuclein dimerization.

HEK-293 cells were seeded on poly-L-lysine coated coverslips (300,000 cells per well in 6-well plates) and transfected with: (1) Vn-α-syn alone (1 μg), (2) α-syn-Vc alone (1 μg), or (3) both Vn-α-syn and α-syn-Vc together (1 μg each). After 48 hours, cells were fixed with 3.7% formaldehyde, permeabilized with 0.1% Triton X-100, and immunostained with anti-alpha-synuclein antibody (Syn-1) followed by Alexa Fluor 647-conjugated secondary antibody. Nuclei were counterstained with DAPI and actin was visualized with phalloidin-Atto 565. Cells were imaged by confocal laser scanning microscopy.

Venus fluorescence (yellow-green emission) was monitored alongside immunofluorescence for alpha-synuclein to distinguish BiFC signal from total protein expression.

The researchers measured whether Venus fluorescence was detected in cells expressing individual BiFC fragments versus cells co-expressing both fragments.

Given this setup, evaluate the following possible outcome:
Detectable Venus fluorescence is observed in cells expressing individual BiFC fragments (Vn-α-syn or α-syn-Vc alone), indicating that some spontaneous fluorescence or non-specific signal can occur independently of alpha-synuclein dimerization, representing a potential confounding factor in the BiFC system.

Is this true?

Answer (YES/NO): NO